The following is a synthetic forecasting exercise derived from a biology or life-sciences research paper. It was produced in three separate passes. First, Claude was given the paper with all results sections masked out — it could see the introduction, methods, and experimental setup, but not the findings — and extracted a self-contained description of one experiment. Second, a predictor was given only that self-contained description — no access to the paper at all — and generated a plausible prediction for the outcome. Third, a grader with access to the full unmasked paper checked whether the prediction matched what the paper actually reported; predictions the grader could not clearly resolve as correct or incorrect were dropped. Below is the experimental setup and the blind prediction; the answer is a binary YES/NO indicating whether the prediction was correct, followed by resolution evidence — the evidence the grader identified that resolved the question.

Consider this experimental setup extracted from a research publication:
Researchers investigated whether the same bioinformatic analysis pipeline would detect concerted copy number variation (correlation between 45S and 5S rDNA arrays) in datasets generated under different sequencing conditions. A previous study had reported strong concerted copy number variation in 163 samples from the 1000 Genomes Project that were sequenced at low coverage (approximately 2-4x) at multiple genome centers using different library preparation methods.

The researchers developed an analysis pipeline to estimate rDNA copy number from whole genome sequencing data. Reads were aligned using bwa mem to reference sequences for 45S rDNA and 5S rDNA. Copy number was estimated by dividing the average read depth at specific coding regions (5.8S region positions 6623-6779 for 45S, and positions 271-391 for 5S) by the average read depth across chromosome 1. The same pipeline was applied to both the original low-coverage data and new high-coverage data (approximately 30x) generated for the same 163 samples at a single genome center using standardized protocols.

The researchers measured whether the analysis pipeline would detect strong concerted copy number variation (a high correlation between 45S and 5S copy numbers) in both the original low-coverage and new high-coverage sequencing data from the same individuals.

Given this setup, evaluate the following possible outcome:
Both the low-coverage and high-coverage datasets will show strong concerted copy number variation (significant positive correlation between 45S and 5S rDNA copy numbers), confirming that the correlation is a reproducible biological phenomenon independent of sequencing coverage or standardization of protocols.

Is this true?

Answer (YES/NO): NO